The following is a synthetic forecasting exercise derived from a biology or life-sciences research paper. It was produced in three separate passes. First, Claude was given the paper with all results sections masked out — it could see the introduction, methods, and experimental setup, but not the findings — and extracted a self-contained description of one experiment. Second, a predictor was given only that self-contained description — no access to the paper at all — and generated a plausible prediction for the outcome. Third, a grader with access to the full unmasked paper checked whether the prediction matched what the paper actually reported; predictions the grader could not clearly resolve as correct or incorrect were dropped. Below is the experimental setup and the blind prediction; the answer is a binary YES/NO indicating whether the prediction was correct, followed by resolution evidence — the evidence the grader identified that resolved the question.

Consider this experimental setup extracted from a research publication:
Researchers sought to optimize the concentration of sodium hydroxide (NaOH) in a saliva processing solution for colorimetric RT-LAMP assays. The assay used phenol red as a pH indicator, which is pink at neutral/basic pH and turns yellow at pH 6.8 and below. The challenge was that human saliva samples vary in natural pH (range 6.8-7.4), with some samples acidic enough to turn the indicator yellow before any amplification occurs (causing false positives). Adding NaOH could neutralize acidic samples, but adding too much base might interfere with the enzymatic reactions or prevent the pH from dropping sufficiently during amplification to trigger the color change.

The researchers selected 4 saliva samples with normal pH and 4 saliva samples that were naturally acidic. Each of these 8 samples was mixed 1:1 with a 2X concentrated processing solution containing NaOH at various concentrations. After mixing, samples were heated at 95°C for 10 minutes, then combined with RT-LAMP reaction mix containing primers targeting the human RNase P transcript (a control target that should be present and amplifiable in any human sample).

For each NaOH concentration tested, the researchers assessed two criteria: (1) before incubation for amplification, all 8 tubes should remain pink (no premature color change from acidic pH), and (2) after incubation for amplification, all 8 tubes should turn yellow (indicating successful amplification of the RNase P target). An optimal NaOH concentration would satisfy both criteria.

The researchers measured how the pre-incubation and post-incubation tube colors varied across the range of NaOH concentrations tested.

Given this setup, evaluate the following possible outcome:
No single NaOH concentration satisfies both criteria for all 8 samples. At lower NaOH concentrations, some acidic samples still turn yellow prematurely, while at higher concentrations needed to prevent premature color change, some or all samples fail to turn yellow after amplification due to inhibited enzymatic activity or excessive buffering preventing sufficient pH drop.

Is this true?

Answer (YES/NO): NO